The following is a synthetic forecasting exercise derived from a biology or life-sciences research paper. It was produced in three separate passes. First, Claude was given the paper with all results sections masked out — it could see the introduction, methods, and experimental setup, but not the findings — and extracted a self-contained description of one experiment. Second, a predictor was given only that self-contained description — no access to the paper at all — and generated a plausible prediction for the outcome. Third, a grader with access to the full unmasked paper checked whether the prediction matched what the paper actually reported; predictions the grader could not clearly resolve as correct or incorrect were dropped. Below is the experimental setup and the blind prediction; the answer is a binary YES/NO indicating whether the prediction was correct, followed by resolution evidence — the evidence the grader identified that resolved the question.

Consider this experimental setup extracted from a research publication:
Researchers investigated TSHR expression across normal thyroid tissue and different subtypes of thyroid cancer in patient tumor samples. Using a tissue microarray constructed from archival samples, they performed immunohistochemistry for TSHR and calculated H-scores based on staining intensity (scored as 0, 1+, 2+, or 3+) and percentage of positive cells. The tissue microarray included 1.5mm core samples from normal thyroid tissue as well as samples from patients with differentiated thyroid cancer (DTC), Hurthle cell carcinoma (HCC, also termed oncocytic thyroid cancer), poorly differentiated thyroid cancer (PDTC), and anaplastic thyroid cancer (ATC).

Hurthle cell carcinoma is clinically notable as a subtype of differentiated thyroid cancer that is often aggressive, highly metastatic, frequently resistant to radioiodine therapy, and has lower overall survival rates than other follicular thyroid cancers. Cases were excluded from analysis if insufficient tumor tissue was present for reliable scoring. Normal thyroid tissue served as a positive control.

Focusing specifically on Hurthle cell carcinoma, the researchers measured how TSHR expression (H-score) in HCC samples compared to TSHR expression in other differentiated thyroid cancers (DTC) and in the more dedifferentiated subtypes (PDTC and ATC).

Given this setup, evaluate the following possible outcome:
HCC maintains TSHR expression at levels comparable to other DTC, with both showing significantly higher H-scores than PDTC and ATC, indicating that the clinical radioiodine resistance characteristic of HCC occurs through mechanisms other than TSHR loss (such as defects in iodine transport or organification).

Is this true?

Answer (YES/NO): NO